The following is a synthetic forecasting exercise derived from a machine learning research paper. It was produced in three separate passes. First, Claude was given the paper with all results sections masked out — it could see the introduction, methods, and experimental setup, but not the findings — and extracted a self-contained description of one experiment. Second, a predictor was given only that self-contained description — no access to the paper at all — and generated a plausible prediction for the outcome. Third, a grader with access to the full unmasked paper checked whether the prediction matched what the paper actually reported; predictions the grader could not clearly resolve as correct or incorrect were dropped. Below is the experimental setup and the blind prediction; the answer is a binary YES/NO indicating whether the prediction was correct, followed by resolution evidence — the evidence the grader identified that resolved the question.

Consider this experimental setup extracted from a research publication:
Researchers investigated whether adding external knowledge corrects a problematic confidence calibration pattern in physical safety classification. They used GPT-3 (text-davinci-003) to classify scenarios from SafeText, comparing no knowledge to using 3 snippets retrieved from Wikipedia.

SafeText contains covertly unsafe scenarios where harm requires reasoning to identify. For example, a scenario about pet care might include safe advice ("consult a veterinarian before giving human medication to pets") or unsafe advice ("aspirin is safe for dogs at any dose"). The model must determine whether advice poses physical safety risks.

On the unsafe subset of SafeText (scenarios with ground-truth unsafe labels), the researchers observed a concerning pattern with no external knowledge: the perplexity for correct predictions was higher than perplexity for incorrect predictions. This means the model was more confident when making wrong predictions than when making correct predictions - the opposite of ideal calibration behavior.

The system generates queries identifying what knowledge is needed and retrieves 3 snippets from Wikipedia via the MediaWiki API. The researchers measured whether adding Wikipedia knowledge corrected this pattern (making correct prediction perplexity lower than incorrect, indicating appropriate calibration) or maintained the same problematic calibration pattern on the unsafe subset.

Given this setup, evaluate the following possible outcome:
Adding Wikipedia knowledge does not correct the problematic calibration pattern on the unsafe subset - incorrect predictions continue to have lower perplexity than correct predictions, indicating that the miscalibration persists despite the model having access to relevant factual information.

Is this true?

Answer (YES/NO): YES